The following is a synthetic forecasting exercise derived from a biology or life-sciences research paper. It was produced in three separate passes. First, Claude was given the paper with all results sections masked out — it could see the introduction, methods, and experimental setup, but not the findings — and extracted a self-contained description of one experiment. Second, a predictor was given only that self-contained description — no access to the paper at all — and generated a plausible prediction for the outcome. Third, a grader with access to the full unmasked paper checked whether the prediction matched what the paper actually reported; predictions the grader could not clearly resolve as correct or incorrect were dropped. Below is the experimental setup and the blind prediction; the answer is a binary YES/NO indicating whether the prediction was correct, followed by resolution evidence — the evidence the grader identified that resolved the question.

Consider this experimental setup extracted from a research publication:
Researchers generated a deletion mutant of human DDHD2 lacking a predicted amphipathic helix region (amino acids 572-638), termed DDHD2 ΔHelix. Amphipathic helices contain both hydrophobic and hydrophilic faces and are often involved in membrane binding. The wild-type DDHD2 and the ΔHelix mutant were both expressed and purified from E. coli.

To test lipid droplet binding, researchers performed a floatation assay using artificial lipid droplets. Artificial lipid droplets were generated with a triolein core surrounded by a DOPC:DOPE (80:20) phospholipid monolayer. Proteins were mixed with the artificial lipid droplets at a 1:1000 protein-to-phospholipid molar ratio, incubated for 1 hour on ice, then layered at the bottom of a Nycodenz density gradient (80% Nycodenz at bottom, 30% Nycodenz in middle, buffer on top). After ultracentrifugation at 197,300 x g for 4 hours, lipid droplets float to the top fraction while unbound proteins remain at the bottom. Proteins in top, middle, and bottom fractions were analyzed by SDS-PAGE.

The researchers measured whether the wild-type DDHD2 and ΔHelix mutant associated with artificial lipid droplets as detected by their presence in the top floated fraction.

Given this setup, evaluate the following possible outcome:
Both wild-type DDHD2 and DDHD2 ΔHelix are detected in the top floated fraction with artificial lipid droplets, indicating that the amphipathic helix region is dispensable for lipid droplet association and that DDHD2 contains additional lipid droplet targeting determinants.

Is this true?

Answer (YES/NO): NO